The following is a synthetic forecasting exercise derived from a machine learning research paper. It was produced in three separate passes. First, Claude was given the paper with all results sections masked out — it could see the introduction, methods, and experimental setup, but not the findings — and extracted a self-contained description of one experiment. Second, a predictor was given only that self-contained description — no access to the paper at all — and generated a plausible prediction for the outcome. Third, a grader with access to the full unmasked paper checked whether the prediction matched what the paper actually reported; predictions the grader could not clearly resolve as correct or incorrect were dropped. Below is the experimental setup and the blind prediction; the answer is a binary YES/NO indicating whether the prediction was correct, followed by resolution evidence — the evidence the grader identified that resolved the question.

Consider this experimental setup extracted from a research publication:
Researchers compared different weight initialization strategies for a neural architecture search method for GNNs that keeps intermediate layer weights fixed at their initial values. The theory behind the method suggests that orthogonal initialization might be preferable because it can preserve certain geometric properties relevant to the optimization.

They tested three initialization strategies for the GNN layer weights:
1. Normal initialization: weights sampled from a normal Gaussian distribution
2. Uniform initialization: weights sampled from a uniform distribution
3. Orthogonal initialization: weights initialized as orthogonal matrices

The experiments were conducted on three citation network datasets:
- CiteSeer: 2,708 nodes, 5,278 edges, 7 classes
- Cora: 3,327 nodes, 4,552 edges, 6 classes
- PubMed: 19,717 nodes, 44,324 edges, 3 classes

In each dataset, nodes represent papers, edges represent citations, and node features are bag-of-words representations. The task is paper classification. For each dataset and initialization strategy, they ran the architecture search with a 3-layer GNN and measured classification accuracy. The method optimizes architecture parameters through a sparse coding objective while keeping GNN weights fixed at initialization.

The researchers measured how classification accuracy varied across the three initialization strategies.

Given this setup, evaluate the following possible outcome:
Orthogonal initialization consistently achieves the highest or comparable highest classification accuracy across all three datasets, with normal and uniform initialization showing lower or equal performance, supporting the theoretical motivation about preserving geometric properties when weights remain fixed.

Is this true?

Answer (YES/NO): YES